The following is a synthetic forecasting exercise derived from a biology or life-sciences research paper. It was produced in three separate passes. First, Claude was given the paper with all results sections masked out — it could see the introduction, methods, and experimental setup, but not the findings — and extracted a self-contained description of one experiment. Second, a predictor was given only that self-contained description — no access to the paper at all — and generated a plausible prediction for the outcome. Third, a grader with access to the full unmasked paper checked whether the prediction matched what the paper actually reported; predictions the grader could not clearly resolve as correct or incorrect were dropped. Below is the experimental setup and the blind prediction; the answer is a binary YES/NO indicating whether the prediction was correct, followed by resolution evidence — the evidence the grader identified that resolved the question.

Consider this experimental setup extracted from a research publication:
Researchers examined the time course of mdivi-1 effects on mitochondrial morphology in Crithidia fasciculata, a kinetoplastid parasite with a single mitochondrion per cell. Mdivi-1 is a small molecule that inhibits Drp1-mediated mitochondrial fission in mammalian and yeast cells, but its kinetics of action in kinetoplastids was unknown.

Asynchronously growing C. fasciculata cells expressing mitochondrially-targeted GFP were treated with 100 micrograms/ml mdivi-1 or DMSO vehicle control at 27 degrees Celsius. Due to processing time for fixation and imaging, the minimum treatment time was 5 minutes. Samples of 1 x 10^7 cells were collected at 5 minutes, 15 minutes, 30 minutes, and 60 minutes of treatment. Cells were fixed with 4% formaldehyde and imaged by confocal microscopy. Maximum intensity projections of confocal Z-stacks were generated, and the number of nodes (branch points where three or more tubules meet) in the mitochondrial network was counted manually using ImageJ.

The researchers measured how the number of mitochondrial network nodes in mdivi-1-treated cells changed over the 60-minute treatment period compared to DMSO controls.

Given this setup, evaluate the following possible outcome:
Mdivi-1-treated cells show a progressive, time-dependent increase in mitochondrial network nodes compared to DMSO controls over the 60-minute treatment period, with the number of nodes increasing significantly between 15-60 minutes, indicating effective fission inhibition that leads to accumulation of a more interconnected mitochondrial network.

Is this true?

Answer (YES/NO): NO